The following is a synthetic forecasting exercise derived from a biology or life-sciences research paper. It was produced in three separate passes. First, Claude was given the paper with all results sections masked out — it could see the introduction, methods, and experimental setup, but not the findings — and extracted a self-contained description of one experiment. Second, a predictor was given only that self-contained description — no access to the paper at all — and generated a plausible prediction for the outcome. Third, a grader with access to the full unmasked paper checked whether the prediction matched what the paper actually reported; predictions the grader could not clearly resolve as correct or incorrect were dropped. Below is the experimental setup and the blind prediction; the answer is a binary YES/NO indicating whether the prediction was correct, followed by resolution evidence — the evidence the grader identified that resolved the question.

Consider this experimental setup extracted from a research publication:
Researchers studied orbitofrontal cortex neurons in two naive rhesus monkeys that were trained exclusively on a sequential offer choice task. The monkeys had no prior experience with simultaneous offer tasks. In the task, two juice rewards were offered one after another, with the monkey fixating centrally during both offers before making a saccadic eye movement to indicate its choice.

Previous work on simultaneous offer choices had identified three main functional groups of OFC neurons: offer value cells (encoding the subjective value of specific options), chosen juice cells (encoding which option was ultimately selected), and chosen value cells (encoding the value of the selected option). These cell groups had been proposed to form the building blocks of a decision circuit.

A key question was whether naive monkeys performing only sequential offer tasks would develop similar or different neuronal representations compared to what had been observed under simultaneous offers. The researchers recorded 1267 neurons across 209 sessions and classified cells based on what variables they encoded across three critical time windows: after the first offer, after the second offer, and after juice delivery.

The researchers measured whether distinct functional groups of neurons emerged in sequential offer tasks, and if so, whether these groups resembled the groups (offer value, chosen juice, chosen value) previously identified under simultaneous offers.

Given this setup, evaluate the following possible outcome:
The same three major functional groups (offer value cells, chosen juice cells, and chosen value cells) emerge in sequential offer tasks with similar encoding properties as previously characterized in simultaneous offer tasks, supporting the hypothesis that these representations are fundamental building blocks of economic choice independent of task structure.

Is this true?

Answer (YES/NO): YES